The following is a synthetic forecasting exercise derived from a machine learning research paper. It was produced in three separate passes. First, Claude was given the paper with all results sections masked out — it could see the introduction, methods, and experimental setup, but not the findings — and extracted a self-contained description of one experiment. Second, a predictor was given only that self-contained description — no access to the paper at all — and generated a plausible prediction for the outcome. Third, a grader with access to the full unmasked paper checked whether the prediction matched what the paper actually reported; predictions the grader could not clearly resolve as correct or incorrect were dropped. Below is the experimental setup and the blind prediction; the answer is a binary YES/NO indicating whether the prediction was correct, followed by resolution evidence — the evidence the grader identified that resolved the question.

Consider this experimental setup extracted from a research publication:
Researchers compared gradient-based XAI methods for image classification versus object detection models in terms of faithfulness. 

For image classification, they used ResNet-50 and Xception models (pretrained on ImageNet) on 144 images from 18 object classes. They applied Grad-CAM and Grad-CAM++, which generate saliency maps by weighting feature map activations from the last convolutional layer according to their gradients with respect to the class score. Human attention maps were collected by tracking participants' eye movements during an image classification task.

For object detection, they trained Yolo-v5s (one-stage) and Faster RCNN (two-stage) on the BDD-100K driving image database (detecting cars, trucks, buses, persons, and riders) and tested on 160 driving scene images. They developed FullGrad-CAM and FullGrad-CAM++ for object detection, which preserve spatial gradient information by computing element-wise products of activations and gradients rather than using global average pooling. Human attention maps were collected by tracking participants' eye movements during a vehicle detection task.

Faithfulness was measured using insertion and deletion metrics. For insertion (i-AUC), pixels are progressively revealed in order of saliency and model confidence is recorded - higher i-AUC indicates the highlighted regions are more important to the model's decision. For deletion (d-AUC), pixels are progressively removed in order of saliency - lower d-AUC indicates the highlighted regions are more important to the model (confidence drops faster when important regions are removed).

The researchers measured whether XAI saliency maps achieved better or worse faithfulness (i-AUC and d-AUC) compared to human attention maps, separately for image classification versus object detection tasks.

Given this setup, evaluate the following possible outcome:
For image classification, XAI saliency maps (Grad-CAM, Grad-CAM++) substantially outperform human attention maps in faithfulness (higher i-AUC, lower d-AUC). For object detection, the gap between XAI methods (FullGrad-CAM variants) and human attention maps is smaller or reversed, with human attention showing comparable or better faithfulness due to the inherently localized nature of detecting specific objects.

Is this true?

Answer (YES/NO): YES